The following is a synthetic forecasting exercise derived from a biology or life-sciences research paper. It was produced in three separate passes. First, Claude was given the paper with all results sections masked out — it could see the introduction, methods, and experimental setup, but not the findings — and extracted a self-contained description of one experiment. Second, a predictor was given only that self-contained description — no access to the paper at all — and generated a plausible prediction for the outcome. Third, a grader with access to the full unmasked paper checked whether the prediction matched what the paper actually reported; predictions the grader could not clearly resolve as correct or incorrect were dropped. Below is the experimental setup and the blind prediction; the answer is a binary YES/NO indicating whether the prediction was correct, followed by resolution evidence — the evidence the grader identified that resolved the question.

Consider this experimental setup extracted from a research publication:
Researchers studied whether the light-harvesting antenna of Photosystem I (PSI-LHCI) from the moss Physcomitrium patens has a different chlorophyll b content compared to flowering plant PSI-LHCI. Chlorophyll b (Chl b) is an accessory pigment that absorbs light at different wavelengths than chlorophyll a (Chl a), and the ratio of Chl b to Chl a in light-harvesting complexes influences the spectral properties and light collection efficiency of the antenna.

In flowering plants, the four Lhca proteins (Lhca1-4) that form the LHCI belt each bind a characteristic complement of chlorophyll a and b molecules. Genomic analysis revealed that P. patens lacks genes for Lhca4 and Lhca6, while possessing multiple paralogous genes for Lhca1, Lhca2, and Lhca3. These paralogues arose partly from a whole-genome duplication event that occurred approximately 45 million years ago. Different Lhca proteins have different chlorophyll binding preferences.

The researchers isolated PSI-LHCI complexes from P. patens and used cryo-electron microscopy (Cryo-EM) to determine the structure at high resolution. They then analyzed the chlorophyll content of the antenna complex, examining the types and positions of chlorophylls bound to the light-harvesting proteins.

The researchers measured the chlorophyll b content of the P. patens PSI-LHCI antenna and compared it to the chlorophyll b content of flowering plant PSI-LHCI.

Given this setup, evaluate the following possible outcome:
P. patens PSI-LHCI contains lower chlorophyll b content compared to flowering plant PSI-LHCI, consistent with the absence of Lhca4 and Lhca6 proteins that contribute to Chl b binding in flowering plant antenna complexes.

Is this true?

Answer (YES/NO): NO